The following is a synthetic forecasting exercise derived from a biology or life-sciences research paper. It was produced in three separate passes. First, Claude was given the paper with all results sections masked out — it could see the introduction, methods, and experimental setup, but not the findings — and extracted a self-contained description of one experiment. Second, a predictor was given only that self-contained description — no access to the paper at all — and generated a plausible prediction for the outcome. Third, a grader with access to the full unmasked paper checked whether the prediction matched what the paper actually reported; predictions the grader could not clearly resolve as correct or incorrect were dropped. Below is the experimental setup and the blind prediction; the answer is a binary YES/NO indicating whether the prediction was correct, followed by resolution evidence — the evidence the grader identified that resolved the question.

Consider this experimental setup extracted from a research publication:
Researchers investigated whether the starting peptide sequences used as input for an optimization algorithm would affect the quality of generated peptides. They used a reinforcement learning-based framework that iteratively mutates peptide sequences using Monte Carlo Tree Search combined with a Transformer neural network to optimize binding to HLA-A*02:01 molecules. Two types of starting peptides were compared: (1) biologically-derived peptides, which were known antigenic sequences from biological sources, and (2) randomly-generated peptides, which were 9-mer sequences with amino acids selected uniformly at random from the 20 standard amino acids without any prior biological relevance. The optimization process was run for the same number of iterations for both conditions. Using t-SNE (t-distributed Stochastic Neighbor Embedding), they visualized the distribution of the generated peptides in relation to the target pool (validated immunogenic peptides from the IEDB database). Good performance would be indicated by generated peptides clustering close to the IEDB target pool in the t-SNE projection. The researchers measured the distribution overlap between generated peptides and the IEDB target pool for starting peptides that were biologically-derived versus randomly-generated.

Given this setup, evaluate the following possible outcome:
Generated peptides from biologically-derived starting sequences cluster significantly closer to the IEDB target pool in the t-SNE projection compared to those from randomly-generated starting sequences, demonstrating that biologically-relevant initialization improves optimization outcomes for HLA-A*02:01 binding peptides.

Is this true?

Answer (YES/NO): NO